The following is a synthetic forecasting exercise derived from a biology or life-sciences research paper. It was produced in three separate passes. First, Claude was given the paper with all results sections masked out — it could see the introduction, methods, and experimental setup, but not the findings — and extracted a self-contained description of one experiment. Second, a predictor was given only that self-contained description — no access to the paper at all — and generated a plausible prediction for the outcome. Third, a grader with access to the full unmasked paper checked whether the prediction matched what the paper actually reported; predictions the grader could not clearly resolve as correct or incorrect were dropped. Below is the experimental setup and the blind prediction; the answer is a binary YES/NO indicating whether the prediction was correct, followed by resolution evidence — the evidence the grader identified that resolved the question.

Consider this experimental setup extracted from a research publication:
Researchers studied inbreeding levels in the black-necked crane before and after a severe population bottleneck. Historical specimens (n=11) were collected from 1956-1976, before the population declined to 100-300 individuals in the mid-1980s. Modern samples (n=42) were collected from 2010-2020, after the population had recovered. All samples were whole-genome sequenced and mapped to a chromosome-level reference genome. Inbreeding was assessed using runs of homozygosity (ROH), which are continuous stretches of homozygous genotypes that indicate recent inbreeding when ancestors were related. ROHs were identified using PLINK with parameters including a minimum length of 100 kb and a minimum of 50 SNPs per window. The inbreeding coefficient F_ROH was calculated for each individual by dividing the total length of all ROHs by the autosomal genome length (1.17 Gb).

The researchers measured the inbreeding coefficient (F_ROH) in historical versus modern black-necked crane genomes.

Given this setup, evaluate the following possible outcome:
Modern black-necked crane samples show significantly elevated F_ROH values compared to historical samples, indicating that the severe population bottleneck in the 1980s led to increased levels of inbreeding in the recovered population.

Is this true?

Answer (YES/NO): YES